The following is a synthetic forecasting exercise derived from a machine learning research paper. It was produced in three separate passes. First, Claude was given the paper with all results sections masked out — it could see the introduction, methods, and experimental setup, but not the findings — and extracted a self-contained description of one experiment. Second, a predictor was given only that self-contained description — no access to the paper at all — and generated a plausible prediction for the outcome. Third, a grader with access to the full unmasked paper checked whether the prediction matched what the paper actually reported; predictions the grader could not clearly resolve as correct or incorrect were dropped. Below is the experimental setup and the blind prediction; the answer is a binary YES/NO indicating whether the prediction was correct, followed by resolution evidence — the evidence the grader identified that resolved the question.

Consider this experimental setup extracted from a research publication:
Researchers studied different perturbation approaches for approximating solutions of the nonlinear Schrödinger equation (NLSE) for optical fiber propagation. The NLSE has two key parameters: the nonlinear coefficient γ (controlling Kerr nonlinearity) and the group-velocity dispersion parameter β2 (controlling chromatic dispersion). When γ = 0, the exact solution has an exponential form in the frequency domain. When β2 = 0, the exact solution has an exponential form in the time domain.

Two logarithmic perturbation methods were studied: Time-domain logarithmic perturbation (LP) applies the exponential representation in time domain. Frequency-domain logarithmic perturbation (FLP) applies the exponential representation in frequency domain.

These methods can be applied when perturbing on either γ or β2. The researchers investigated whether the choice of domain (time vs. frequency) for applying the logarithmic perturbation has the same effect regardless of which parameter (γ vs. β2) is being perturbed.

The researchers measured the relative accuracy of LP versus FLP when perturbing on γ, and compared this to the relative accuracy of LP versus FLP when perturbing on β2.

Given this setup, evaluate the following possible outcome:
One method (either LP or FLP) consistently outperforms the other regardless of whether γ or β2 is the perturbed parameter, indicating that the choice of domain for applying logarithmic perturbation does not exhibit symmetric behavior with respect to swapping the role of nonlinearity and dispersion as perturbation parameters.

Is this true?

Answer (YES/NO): NO